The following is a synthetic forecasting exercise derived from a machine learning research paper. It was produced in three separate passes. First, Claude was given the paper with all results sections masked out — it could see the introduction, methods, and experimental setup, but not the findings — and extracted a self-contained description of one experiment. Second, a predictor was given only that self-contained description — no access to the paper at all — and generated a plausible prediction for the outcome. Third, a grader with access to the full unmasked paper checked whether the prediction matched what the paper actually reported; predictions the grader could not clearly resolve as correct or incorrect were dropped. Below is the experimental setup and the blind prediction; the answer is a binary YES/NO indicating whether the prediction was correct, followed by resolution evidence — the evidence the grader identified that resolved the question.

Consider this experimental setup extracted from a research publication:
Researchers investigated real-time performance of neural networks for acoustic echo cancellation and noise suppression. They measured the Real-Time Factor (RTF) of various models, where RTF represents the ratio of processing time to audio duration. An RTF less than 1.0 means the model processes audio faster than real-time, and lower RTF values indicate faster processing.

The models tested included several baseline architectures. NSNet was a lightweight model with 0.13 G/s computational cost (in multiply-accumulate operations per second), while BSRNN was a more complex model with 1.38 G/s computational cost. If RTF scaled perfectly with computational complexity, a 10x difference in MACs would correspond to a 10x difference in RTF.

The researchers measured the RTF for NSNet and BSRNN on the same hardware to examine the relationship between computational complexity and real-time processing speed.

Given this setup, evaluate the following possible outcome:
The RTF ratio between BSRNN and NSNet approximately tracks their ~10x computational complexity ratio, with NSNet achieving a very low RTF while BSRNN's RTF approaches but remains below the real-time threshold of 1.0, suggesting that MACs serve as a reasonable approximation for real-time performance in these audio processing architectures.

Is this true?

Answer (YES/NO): NO